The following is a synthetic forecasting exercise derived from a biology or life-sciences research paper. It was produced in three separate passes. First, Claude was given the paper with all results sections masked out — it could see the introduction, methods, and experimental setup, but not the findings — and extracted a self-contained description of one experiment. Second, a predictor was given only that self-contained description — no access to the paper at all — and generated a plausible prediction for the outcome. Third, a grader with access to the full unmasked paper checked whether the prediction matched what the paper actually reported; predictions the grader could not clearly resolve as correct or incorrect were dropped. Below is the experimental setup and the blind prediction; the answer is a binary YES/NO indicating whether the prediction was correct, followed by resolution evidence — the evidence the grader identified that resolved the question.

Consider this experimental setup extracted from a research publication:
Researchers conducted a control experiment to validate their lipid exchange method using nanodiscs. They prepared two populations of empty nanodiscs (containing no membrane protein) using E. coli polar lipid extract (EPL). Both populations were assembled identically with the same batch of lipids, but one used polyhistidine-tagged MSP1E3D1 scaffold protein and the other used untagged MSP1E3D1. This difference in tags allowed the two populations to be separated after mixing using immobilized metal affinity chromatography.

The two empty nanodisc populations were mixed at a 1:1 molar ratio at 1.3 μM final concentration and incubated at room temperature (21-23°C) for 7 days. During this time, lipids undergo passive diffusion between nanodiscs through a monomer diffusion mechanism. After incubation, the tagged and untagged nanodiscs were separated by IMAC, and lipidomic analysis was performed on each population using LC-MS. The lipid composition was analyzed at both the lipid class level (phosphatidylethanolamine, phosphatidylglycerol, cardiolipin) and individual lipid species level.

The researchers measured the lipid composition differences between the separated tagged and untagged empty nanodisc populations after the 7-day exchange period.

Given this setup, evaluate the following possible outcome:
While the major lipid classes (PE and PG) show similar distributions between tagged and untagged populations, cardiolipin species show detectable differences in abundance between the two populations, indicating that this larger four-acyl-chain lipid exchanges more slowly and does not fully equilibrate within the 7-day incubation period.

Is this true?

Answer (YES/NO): NO